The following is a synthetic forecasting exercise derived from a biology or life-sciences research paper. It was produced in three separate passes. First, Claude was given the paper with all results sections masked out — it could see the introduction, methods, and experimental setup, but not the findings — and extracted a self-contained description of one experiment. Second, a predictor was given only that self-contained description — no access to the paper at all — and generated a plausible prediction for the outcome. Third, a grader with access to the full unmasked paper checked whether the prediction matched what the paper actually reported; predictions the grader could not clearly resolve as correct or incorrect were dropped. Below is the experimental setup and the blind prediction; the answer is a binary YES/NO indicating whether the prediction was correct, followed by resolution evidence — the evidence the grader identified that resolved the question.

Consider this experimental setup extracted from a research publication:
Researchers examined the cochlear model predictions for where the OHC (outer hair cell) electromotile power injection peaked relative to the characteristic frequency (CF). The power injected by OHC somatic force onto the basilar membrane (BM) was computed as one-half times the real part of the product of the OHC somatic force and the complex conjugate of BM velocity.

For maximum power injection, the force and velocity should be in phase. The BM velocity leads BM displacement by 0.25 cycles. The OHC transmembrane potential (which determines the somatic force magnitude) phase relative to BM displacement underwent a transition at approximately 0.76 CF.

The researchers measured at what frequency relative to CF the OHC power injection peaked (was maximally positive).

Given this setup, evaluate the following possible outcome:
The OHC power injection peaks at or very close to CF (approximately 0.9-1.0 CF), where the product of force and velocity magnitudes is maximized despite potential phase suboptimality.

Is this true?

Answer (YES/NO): NO